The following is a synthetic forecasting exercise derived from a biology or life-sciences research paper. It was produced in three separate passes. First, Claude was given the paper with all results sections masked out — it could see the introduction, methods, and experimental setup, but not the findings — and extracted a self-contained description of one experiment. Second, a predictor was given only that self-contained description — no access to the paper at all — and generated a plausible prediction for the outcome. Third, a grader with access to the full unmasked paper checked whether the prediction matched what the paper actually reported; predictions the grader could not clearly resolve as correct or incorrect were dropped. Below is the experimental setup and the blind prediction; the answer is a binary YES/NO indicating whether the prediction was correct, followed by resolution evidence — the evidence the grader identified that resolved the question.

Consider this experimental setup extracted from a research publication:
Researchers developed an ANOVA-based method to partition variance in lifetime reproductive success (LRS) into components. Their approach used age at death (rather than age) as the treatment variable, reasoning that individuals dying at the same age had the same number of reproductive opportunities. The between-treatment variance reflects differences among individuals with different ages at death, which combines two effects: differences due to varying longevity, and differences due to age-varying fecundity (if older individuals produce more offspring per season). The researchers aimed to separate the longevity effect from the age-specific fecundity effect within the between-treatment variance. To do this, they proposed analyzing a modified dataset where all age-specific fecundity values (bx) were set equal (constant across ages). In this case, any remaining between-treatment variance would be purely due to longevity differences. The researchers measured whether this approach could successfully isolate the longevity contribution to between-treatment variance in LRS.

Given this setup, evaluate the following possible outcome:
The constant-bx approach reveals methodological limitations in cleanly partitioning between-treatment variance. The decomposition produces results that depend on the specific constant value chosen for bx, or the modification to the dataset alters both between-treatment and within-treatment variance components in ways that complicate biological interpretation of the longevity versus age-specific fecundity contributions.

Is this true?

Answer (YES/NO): NO